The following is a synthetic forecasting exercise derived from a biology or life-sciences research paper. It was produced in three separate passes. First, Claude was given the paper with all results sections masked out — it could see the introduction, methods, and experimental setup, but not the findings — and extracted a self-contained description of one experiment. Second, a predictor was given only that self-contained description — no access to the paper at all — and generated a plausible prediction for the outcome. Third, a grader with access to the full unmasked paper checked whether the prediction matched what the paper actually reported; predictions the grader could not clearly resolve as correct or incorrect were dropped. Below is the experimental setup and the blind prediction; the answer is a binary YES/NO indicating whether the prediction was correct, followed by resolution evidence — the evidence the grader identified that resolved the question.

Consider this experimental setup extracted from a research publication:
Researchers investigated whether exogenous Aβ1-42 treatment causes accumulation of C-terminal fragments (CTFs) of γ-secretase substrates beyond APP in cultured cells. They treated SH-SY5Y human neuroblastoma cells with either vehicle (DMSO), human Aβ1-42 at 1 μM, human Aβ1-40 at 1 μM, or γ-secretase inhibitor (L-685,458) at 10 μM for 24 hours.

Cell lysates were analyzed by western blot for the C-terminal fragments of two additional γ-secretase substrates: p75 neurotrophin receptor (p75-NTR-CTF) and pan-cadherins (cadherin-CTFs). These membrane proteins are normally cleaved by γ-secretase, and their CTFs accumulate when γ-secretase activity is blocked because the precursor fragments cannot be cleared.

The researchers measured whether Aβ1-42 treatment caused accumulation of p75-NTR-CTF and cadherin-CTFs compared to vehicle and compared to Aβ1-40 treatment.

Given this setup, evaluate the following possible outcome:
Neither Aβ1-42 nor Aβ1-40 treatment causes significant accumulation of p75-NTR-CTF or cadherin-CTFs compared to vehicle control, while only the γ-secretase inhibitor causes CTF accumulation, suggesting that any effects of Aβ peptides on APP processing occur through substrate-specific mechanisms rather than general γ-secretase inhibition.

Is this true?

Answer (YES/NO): NO